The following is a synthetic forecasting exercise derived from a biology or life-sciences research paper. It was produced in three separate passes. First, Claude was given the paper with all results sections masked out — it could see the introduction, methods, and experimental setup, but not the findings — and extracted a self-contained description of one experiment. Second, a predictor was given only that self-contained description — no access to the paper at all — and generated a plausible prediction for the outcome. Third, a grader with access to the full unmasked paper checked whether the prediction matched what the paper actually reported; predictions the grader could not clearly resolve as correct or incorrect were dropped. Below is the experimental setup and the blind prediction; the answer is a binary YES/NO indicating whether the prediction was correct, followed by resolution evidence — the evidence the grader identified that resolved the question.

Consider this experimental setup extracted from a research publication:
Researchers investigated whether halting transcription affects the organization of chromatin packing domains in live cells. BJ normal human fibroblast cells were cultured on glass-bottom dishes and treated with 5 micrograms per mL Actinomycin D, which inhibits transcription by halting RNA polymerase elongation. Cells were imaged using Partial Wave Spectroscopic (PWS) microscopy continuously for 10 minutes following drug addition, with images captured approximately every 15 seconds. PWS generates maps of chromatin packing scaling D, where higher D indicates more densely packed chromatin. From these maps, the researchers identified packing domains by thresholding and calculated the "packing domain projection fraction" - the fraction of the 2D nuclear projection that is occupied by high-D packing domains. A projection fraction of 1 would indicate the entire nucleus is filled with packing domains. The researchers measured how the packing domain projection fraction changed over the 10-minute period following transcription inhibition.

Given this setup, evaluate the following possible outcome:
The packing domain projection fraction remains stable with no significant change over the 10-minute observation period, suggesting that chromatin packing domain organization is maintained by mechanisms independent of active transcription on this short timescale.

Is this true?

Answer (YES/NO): NO